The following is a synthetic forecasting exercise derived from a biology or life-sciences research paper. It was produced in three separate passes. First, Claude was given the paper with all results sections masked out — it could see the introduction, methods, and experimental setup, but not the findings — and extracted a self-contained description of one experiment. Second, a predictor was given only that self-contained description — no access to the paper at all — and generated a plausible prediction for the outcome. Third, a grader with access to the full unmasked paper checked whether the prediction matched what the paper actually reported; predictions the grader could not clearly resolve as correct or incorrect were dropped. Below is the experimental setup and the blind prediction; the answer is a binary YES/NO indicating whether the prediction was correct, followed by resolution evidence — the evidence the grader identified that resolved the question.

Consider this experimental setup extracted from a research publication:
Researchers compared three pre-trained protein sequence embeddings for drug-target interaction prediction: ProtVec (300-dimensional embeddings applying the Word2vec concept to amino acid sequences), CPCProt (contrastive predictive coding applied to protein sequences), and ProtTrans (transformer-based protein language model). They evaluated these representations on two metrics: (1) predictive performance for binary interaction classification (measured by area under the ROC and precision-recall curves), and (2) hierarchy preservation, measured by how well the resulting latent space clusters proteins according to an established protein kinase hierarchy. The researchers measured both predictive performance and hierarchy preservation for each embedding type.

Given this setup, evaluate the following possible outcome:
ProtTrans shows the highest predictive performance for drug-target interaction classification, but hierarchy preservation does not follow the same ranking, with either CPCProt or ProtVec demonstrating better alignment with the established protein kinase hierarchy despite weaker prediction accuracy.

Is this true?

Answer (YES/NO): NO